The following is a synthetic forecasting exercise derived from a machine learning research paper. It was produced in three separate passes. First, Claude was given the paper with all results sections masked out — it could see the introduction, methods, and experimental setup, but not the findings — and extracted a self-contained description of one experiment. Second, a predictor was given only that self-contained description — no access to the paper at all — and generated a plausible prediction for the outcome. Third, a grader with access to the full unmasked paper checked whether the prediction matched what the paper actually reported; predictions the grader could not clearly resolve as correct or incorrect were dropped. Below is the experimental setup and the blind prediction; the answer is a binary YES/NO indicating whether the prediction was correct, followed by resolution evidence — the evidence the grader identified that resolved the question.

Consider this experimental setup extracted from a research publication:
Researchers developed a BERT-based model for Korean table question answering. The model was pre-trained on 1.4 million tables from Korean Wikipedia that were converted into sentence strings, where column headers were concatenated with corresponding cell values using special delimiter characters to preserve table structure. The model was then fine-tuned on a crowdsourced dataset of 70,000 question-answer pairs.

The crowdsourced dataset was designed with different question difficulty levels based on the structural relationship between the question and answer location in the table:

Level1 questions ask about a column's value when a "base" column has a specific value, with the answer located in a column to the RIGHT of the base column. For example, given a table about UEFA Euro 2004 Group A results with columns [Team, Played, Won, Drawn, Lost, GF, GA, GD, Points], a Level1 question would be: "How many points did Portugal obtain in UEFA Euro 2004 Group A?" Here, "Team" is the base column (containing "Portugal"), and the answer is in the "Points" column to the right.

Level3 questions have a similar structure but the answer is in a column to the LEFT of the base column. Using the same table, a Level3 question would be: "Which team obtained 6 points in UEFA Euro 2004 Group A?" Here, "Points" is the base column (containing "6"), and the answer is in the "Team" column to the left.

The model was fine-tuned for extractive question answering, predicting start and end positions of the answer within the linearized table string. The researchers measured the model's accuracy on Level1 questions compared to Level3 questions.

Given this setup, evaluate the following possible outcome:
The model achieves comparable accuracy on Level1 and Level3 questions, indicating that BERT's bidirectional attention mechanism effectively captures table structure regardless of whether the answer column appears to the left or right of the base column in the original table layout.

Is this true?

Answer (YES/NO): NO